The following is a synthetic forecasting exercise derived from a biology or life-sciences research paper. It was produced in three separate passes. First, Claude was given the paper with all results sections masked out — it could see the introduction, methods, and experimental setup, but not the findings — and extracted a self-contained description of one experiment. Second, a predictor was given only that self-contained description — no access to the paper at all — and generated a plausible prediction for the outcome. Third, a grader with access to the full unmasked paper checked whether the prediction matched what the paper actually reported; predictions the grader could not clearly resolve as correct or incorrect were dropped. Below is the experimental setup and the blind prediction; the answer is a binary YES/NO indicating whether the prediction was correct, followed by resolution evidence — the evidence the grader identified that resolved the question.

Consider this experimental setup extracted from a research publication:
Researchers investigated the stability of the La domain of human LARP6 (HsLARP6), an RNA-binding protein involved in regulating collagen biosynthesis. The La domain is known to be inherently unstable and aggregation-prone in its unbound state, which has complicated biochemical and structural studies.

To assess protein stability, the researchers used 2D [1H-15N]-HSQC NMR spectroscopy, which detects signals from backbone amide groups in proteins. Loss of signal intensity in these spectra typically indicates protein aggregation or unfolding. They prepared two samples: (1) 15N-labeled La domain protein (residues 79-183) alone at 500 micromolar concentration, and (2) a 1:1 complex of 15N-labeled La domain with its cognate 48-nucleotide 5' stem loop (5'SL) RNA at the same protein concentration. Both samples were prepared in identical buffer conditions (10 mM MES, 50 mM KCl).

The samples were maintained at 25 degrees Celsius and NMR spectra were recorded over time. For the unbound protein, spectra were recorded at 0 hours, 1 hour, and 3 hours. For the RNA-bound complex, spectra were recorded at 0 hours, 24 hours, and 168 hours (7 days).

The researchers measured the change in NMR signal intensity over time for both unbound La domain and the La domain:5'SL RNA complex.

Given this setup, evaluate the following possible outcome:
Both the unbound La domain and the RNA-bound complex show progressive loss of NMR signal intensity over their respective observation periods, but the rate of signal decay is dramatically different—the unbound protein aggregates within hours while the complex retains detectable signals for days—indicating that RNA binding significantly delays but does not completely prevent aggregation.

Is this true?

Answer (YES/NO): NO